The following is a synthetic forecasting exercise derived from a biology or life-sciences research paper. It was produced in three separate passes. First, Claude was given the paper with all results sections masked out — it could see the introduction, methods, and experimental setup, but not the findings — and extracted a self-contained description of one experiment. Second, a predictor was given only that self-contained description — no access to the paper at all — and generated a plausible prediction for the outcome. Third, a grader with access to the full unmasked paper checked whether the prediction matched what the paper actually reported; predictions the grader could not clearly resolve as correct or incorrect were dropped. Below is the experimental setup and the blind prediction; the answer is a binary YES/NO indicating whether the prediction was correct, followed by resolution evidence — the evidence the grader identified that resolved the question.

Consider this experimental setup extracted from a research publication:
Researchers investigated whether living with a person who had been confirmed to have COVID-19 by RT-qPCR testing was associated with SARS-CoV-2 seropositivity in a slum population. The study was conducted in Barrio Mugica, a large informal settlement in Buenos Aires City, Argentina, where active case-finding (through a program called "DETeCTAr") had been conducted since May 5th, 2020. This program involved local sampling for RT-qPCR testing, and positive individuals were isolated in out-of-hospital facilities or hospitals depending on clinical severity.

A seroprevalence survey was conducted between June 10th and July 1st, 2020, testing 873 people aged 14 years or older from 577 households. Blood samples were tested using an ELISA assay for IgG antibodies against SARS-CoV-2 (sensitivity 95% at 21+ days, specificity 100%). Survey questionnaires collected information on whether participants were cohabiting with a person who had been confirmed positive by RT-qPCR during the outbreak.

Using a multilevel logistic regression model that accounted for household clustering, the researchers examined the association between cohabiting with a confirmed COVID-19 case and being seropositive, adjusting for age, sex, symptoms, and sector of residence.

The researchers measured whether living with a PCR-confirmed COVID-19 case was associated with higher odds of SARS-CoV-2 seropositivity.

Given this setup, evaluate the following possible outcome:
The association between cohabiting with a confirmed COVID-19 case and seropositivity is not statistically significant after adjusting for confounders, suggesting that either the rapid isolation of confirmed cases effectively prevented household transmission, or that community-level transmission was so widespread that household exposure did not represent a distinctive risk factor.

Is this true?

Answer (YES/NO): NO